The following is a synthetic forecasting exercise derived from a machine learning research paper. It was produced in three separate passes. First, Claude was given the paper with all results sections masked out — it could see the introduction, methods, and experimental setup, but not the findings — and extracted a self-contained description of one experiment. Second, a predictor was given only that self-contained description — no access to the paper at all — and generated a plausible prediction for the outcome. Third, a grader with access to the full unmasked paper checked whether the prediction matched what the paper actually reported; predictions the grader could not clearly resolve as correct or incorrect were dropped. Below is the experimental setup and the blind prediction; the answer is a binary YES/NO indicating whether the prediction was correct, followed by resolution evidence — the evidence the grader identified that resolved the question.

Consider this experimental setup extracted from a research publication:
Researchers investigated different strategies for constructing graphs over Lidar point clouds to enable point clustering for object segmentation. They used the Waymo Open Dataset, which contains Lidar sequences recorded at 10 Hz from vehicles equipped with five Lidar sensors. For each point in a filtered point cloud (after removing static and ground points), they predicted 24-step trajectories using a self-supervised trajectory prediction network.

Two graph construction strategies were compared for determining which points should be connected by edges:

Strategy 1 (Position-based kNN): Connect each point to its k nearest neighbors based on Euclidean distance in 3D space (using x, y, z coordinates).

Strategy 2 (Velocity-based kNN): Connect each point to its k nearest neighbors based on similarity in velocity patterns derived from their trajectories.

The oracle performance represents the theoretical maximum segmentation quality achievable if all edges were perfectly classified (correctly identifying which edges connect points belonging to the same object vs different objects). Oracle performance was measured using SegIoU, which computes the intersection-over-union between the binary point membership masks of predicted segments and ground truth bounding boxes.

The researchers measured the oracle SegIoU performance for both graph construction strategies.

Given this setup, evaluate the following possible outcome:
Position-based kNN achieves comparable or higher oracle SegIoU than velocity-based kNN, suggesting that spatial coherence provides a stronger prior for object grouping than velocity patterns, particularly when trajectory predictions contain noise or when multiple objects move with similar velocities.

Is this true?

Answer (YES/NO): YES